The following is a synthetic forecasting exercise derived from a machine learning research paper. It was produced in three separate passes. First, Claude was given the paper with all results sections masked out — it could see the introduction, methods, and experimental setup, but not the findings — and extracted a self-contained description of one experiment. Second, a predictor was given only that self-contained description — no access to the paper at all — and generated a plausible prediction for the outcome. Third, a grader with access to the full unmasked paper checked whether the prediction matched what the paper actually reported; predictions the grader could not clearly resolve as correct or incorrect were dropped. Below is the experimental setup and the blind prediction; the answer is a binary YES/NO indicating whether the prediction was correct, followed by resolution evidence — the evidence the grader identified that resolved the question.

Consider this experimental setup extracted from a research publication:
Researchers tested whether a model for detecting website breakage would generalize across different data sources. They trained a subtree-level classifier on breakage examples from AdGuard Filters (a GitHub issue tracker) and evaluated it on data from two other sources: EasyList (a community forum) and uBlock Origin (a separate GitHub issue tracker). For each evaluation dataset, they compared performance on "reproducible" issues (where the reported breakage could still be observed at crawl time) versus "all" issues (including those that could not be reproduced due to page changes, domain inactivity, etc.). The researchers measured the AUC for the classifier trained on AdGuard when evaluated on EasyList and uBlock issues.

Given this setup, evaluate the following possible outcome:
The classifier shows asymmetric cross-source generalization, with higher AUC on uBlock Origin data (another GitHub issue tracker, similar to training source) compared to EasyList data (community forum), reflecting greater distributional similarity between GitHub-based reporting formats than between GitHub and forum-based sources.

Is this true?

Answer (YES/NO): YES